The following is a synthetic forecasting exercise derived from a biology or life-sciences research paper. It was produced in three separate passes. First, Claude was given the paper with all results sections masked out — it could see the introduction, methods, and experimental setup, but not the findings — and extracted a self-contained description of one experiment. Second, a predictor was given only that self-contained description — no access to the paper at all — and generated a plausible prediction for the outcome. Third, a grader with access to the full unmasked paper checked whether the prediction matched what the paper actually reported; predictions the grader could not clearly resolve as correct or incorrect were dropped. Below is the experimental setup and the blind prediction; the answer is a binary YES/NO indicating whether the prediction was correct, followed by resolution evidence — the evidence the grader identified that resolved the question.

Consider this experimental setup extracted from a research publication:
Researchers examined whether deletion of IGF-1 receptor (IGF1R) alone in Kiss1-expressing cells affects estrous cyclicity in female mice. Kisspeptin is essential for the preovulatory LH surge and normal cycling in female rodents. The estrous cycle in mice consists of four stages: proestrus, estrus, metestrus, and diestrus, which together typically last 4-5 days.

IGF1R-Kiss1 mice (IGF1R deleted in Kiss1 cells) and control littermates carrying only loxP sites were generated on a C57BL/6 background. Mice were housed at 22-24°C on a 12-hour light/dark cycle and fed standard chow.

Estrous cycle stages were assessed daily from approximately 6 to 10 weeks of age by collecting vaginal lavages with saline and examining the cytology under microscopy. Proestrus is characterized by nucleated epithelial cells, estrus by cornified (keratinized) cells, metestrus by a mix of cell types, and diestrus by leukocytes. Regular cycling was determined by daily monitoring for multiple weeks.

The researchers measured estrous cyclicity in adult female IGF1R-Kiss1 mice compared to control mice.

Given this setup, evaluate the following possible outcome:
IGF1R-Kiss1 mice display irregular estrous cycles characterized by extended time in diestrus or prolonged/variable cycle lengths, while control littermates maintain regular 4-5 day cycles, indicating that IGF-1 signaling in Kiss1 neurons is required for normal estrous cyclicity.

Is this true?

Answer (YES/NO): NO